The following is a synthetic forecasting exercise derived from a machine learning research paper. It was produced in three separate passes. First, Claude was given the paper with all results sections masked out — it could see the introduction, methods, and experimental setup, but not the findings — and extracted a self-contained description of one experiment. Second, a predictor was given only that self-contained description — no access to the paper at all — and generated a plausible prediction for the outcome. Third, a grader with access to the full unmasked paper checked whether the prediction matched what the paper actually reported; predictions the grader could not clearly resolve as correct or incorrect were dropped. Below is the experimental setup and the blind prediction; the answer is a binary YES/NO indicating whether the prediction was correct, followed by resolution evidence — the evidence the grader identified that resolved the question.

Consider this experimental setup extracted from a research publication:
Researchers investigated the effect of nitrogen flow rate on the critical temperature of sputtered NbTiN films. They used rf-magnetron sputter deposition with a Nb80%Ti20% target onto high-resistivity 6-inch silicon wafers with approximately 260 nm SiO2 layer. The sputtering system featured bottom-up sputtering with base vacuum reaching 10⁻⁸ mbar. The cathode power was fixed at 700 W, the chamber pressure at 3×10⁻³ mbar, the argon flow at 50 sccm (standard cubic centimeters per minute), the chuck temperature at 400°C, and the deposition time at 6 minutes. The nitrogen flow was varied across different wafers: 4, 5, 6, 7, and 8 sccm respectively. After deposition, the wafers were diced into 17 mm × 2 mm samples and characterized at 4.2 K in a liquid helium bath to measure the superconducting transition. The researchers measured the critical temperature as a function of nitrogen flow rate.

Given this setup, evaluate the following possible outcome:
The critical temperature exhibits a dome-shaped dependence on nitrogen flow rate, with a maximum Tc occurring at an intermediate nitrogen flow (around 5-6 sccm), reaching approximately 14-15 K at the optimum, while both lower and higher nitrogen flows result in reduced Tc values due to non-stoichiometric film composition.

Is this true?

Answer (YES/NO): NO